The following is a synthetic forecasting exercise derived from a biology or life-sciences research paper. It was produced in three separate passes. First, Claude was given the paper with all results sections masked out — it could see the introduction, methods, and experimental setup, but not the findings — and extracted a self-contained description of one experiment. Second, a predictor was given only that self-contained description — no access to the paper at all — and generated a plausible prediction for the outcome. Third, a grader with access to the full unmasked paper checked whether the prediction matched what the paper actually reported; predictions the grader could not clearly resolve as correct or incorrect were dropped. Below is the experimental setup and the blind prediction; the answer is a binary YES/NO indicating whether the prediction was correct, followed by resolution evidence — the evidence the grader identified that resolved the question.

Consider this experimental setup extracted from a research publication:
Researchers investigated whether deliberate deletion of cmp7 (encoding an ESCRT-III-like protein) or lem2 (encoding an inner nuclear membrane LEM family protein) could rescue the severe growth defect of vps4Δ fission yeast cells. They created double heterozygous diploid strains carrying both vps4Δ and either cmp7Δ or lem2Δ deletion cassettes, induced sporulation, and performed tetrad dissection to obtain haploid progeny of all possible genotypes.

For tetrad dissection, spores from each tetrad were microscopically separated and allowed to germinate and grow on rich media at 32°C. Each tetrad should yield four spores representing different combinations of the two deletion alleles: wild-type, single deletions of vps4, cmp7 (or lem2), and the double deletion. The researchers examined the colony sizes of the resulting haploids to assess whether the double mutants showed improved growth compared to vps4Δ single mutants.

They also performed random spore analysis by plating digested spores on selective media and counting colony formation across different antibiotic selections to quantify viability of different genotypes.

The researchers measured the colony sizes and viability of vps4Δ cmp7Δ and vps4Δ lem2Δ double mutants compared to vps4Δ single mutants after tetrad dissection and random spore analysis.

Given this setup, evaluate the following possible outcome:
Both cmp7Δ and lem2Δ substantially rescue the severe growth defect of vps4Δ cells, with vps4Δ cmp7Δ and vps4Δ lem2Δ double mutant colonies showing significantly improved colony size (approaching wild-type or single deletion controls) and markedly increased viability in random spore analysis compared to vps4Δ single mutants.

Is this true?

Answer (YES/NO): YES